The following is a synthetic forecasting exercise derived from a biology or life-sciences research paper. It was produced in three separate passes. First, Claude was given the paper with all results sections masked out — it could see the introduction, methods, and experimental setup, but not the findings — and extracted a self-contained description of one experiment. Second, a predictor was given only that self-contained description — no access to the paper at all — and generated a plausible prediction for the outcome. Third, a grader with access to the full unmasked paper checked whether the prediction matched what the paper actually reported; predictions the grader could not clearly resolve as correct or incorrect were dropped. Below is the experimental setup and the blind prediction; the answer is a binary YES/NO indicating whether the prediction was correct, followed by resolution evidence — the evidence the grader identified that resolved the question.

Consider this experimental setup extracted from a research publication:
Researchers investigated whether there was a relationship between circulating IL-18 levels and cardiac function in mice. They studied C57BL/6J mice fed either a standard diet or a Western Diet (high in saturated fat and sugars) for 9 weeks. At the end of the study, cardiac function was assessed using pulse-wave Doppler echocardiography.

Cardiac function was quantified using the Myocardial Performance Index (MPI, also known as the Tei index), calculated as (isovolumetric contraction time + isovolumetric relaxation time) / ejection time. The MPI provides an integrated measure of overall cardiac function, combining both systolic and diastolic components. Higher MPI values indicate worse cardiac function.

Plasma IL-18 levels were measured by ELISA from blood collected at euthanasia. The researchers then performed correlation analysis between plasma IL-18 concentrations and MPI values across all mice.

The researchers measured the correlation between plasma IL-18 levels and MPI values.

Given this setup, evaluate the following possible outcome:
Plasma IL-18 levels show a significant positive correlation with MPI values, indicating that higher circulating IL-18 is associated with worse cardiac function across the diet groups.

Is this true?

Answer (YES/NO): YES